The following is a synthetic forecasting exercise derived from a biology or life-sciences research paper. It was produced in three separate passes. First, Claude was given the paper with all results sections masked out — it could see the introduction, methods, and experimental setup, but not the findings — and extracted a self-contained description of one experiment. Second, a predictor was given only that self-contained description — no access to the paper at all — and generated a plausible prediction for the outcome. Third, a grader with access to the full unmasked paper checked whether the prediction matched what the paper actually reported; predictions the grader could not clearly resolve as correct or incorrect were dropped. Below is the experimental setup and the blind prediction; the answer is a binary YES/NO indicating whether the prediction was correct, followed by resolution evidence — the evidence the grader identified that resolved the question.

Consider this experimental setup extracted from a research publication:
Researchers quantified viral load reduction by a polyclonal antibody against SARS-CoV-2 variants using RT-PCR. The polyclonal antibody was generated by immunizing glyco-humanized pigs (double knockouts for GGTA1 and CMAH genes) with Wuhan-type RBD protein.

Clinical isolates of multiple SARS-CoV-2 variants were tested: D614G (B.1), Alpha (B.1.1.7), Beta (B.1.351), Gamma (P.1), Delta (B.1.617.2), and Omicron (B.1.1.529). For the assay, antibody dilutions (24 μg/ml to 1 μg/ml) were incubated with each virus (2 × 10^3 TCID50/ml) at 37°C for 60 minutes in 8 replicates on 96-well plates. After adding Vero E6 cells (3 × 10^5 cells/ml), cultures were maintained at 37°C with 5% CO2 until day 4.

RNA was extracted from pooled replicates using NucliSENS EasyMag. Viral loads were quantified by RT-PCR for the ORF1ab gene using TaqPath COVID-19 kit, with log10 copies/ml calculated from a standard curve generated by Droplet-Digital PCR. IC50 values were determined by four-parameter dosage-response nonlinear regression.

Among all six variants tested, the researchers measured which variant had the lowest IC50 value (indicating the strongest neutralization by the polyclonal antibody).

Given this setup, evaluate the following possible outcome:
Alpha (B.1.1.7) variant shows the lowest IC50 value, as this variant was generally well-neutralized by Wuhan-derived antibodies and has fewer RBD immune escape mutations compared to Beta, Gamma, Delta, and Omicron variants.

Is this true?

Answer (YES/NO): NO